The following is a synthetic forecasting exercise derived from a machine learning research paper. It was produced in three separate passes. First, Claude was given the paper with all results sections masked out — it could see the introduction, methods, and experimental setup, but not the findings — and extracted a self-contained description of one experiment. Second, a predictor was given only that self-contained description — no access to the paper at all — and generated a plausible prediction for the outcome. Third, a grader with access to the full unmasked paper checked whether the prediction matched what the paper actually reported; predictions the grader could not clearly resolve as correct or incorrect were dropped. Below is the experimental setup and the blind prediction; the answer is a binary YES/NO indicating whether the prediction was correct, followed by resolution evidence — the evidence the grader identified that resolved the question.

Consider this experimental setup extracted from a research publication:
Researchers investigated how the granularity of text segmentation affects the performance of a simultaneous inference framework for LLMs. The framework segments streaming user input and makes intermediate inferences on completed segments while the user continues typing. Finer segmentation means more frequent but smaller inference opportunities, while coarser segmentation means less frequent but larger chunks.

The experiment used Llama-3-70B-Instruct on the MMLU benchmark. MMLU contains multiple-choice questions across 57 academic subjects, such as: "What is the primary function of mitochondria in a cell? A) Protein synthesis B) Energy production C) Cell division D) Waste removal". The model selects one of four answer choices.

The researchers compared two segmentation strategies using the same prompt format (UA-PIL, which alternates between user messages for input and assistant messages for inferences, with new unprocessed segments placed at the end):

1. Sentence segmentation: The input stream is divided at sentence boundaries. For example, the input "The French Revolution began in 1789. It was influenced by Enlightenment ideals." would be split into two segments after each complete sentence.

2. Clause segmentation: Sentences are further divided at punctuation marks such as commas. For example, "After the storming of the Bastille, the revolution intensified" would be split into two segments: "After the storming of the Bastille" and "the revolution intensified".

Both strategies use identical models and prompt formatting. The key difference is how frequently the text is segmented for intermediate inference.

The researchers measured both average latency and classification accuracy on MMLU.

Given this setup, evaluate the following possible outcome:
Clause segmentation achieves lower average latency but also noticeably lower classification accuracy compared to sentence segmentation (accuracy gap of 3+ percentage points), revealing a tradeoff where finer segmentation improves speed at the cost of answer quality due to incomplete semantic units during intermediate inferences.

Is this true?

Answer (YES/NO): NO